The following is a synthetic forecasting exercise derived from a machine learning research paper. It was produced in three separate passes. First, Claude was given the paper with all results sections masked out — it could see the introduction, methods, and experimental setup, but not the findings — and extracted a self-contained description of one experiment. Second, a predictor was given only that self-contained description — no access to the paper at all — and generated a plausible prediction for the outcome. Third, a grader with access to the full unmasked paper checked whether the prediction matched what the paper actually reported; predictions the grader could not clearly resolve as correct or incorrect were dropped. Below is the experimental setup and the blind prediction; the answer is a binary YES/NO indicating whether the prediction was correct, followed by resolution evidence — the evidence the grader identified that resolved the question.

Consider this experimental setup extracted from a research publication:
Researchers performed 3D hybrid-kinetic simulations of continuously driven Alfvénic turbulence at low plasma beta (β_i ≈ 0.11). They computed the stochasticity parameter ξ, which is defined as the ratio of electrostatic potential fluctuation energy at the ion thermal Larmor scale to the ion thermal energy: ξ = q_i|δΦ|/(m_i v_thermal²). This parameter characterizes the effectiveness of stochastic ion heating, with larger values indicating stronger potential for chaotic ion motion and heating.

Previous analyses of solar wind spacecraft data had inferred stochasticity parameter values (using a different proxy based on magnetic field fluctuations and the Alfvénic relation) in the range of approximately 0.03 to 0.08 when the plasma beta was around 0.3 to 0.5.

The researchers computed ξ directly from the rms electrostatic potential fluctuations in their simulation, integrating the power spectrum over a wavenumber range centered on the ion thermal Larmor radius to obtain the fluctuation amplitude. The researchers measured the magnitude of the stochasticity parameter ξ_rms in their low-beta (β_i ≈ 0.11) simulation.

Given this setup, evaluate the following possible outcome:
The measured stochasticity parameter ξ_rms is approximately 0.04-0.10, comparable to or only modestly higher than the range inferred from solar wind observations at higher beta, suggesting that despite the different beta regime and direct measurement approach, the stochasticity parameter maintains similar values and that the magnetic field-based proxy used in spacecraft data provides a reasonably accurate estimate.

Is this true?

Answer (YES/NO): NO